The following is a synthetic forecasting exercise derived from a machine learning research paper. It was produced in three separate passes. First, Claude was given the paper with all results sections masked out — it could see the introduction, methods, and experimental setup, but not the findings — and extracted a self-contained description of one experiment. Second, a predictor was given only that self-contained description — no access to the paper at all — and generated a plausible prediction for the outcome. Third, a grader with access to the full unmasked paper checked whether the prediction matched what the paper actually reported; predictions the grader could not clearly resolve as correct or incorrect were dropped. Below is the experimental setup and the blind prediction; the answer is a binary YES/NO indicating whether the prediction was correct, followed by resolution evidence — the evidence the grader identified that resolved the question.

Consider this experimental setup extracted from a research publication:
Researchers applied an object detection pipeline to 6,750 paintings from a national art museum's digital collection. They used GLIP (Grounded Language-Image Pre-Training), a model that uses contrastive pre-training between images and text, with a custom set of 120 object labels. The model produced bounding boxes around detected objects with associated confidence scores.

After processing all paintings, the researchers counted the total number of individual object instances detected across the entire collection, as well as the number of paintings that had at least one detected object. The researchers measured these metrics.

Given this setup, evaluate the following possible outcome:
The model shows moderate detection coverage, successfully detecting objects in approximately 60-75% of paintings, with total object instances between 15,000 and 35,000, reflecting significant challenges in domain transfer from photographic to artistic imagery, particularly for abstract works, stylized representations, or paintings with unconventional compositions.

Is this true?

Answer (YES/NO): NO